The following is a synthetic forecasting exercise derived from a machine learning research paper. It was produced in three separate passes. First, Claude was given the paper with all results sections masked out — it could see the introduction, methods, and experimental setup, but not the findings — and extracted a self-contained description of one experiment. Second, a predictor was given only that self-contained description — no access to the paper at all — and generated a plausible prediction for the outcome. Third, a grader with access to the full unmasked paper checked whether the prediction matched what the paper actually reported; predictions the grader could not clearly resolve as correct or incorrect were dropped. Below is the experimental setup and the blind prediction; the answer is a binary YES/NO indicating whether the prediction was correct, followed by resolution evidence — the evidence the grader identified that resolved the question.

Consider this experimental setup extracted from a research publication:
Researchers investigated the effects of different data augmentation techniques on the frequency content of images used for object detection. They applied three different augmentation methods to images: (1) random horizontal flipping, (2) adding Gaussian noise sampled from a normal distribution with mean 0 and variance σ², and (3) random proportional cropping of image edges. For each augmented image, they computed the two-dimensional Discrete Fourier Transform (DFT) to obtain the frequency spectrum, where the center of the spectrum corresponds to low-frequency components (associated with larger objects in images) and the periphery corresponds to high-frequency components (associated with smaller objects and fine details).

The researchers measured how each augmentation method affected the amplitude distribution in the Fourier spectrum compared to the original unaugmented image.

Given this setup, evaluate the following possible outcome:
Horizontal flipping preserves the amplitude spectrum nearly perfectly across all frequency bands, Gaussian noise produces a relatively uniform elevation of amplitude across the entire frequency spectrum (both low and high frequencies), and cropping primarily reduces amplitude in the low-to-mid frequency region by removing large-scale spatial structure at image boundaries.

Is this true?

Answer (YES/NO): NO